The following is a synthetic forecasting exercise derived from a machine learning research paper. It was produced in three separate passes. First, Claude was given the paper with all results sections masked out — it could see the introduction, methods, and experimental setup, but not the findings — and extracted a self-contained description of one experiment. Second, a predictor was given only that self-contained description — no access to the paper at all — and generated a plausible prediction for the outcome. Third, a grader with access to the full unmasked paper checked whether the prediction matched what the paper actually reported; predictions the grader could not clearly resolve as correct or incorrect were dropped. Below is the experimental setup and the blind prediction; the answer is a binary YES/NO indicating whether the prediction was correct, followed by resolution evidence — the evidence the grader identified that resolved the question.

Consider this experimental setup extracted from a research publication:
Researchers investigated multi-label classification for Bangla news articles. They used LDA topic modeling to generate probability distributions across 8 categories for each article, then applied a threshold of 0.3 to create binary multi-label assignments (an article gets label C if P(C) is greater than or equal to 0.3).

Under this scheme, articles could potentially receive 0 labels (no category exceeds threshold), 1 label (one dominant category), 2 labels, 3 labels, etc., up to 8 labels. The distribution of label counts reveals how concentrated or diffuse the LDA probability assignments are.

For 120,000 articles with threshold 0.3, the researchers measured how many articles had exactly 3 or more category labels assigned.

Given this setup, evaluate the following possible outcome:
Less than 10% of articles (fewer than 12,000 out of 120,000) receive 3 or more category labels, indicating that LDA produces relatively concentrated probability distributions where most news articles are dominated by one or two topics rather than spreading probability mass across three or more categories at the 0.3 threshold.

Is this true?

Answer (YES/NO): YES